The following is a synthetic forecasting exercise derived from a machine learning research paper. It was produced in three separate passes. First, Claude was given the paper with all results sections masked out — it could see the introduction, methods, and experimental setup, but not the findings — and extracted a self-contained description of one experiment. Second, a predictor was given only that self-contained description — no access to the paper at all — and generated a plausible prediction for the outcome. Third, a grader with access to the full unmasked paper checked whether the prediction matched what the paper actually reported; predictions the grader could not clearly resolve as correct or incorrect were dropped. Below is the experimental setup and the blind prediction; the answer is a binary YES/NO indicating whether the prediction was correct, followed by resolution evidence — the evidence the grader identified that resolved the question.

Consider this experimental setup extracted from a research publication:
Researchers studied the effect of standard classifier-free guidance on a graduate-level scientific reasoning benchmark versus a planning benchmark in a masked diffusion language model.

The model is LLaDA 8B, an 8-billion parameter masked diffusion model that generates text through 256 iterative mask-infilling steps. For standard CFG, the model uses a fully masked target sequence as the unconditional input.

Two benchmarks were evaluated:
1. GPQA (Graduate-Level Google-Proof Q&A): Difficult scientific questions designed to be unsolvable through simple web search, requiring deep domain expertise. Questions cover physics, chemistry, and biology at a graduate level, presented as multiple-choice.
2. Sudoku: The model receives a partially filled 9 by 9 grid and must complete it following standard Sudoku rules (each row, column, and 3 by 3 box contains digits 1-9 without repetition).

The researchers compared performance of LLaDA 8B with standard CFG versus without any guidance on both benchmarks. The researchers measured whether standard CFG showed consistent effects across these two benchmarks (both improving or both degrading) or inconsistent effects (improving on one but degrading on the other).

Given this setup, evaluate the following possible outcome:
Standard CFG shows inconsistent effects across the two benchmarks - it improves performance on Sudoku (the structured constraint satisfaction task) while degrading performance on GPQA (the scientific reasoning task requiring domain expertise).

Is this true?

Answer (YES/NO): NO